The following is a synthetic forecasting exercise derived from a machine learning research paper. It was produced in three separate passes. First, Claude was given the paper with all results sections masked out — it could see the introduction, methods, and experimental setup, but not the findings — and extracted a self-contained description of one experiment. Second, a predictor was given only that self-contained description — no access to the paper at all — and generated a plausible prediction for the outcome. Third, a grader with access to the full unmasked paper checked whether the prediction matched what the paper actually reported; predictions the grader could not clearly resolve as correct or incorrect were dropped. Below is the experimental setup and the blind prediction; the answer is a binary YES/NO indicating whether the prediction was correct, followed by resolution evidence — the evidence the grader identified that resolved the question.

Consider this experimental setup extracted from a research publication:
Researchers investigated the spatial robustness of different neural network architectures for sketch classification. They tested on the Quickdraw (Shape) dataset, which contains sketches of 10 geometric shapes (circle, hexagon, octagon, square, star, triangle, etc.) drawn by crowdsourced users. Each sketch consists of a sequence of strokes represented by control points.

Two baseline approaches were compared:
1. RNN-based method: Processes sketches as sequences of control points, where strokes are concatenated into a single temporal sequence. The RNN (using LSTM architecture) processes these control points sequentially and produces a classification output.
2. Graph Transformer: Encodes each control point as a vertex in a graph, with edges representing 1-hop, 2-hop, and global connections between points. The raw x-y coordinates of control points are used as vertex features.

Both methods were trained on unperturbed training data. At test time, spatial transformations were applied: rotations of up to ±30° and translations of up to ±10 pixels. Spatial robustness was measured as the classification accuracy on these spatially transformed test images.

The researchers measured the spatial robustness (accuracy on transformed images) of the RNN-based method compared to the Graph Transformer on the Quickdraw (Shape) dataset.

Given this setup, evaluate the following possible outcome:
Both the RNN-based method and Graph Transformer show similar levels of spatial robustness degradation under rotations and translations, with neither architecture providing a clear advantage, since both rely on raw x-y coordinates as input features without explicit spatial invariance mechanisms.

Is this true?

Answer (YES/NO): YES